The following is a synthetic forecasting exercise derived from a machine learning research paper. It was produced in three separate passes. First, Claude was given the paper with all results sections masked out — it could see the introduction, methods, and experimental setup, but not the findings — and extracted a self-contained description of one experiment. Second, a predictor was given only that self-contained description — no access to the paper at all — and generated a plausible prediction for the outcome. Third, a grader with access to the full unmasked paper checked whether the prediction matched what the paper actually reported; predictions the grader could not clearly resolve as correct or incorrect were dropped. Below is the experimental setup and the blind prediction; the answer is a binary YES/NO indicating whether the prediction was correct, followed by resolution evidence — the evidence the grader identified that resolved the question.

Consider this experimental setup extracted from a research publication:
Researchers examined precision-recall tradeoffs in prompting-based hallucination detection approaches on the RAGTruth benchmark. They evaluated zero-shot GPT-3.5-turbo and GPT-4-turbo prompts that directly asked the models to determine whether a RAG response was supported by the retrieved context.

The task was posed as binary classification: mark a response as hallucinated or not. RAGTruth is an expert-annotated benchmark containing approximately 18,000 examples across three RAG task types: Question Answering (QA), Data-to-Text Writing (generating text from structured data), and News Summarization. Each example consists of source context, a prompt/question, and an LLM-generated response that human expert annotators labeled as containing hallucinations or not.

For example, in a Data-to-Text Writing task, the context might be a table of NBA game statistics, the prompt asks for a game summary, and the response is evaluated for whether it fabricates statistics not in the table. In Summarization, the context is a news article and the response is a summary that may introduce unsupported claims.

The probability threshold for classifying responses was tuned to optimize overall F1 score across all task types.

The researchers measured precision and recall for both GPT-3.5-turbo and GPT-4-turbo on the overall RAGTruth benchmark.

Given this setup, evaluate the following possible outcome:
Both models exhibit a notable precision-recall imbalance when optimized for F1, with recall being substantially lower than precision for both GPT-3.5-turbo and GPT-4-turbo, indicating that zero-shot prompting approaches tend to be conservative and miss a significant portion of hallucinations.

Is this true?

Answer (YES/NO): NO